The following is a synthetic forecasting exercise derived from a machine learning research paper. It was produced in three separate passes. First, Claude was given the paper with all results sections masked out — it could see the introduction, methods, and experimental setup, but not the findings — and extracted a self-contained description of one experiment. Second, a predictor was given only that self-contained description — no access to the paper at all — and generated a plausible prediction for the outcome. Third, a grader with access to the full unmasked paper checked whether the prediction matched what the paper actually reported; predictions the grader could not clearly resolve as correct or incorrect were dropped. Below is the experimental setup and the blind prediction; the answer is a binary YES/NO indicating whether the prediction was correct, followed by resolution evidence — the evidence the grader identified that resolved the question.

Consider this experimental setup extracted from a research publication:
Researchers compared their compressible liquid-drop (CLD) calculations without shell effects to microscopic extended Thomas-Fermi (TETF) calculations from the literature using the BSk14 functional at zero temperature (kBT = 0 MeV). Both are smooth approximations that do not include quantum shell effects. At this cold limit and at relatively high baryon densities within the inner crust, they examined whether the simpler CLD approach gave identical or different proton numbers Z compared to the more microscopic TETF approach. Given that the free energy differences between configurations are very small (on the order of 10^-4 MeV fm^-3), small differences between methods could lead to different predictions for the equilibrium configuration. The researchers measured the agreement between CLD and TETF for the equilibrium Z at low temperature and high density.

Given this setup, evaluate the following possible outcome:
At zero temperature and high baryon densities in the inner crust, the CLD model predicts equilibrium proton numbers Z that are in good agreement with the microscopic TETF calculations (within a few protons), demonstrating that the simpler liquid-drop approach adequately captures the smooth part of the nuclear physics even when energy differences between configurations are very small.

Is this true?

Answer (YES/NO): NO